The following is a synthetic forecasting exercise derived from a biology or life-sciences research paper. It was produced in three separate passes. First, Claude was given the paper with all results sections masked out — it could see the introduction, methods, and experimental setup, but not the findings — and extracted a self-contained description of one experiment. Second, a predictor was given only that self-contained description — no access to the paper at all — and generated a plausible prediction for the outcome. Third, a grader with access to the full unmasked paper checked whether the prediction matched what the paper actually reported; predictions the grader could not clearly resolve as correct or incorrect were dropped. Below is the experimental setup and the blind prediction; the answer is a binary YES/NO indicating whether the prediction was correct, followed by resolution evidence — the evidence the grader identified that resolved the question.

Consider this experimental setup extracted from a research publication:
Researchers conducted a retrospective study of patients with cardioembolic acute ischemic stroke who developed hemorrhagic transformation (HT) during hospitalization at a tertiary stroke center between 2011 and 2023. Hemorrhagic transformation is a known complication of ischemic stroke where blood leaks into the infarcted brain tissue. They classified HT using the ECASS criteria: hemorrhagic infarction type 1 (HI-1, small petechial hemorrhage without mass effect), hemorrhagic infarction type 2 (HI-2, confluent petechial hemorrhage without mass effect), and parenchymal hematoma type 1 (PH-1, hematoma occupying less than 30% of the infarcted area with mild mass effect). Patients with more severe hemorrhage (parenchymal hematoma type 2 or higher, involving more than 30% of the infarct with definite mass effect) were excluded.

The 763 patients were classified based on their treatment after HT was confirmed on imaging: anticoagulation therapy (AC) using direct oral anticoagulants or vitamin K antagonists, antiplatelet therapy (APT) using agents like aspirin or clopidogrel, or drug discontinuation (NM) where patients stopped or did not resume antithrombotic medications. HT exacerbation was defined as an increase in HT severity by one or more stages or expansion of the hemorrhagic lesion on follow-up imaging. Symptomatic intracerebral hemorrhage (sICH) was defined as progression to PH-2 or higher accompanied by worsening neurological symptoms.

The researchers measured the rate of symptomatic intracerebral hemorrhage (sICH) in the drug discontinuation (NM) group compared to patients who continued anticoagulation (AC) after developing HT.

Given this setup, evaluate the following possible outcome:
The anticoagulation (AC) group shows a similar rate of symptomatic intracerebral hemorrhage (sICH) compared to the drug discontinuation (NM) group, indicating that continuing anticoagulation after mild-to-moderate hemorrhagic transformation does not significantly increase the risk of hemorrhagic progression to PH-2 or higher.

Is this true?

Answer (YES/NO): NO